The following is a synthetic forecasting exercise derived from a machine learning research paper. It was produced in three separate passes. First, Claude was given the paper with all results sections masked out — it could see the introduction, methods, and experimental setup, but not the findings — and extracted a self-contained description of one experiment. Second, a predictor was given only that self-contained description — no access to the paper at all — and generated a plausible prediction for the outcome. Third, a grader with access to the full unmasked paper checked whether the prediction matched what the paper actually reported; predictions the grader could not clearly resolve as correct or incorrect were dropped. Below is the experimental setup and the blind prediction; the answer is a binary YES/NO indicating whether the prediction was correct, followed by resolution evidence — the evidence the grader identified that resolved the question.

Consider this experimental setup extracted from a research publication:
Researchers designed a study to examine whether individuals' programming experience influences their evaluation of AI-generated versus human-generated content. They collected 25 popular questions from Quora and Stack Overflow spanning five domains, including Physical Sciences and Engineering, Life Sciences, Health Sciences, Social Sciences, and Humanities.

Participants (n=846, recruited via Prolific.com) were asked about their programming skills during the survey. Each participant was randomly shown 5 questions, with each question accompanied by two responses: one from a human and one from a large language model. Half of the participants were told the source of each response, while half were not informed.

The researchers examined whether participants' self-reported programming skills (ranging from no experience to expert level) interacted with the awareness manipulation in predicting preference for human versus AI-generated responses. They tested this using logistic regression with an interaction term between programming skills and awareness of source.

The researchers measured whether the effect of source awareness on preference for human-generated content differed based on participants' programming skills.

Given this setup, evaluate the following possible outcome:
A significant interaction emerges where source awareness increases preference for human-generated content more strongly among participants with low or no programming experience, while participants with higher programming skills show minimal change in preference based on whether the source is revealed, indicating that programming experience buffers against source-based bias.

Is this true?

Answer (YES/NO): NO